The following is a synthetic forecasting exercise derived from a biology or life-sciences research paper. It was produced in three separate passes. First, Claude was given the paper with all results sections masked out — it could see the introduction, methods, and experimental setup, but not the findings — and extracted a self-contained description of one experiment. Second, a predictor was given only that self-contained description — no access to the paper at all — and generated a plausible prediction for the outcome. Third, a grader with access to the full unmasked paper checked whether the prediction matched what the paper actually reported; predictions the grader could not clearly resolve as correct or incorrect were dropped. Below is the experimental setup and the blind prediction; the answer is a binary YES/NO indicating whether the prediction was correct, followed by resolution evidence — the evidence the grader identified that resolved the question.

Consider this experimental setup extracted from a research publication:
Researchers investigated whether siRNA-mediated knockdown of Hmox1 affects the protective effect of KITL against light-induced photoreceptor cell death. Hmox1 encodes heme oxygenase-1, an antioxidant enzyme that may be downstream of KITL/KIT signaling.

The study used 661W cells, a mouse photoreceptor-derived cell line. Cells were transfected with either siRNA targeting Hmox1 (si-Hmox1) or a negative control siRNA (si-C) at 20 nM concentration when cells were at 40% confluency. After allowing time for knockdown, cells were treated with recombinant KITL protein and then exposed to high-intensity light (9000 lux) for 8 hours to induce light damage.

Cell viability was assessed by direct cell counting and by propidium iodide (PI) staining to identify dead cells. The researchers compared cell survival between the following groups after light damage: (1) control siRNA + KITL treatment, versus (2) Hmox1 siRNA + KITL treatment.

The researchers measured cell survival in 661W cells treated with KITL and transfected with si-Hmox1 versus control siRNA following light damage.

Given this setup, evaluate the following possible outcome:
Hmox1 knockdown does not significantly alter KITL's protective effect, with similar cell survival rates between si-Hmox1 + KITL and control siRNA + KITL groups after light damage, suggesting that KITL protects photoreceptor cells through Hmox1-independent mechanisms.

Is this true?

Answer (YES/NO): NO